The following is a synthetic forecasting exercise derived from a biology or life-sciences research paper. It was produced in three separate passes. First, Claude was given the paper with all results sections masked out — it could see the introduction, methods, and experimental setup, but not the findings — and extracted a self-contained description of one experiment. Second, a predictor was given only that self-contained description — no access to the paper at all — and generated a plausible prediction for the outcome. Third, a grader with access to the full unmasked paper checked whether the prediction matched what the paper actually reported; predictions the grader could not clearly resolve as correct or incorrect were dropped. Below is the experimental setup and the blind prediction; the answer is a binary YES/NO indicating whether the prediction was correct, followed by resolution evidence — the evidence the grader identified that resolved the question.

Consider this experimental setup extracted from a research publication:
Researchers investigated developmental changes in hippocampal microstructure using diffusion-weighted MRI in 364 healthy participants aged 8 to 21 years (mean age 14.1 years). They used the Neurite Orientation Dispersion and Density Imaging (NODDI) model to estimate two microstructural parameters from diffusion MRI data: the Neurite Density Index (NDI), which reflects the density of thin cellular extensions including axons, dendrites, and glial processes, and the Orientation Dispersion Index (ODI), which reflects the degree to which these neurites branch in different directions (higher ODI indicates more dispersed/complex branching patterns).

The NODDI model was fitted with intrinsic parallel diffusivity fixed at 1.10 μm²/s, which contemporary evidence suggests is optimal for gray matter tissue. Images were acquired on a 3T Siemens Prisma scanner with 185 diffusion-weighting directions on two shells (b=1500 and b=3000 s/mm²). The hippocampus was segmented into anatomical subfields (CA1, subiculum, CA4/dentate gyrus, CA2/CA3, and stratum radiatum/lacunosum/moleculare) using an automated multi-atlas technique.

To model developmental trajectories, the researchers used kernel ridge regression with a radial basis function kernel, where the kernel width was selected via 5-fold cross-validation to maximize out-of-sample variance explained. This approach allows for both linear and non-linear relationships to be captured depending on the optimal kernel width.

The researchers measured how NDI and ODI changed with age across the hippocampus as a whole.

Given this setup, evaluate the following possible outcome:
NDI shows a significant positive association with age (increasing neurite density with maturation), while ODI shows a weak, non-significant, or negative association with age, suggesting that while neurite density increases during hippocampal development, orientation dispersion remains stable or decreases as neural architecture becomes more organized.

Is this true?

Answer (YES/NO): NO